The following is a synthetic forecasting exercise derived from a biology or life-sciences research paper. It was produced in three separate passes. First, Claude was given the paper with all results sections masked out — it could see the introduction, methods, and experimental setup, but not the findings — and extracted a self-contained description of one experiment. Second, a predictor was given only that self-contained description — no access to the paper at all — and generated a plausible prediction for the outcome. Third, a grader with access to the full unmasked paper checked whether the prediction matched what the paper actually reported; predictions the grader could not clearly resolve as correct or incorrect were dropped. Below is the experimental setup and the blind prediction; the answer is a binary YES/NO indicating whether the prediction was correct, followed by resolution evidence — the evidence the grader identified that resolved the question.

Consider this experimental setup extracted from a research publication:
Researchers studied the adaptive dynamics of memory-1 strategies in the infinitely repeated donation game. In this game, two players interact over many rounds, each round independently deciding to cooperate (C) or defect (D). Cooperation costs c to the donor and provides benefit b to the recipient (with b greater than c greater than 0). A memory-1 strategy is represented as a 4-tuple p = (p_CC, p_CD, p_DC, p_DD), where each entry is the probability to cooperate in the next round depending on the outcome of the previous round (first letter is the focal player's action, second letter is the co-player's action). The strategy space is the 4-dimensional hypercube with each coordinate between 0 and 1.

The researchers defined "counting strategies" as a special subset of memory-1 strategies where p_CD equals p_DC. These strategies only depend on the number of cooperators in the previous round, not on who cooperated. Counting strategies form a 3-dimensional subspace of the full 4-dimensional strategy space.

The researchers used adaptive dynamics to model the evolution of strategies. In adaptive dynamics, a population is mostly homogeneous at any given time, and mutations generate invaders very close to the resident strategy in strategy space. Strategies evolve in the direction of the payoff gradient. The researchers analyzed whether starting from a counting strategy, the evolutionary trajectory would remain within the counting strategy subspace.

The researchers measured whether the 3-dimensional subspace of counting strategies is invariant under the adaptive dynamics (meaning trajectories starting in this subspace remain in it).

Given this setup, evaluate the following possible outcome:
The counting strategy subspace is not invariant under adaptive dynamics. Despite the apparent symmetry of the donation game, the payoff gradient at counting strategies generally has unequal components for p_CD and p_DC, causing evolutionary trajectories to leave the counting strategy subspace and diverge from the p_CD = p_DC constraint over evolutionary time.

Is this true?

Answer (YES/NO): NO